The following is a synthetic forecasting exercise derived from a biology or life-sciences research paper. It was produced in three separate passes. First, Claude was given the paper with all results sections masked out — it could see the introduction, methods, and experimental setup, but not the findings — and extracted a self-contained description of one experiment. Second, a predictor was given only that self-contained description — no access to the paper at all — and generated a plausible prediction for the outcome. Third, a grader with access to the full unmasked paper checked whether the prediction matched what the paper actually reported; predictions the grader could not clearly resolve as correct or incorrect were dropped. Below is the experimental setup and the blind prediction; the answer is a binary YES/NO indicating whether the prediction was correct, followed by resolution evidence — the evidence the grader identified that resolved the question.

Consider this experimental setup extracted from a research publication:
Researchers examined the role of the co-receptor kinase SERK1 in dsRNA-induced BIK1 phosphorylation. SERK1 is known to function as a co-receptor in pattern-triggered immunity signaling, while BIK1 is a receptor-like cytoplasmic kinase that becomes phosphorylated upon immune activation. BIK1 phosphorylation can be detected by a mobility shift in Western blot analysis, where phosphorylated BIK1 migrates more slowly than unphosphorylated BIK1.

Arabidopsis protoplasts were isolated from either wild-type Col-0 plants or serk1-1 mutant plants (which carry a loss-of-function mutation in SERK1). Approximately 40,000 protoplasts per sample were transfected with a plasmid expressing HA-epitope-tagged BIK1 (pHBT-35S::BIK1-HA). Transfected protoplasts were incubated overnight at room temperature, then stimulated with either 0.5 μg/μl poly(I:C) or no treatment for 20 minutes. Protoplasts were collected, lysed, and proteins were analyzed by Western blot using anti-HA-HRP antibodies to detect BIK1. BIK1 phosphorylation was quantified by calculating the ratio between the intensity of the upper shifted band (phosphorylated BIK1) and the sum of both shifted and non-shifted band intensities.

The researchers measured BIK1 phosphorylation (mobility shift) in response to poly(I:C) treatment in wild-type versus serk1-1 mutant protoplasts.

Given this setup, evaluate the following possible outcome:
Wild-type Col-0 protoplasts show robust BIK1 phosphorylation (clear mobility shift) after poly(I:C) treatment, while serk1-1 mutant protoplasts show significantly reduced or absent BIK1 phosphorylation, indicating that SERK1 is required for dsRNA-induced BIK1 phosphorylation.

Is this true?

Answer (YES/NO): YES